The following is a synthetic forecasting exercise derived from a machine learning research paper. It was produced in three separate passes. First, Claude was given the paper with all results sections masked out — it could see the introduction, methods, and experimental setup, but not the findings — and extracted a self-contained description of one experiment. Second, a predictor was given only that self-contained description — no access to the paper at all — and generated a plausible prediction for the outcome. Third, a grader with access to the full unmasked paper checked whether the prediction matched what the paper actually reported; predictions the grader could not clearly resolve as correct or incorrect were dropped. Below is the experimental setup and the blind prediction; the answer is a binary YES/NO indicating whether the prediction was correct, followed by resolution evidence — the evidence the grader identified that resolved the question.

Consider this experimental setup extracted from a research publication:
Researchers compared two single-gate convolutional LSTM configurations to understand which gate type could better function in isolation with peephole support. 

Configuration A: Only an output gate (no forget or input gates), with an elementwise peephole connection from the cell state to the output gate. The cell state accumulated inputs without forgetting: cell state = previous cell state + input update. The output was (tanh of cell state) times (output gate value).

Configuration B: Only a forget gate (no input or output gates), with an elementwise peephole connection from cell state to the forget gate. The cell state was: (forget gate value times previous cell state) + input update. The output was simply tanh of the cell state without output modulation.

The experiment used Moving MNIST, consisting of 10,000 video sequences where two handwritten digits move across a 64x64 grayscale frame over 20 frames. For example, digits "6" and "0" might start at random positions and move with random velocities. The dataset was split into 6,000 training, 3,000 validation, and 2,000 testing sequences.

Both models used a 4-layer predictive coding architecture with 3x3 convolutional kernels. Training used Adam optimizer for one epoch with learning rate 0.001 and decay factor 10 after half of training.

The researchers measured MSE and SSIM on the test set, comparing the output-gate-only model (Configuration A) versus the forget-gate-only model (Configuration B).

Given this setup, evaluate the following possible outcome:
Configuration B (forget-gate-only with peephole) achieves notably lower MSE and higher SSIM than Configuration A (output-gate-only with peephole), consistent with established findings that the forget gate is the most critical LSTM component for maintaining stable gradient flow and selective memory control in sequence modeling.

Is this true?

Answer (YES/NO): NO